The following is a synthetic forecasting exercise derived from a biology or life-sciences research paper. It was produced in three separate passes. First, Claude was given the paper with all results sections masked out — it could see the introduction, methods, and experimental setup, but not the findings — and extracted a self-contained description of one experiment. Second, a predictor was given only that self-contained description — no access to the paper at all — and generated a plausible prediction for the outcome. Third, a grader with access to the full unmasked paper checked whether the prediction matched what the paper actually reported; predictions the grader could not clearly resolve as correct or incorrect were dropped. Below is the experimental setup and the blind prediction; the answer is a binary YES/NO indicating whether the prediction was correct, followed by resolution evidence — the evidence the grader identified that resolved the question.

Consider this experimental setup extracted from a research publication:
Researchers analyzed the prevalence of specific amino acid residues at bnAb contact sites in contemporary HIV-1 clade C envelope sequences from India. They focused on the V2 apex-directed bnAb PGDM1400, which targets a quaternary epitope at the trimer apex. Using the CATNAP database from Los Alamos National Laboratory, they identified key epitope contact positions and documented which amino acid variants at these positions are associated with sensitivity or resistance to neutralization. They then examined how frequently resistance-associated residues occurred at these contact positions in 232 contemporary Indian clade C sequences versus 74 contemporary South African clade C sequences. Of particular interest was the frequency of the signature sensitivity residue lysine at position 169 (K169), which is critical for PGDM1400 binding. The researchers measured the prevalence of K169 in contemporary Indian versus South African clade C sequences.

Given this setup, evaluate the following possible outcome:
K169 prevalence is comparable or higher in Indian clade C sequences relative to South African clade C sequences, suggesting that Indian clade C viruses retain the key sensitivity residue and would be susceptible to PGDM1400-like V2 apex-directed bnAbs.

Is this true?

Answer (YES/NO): NO